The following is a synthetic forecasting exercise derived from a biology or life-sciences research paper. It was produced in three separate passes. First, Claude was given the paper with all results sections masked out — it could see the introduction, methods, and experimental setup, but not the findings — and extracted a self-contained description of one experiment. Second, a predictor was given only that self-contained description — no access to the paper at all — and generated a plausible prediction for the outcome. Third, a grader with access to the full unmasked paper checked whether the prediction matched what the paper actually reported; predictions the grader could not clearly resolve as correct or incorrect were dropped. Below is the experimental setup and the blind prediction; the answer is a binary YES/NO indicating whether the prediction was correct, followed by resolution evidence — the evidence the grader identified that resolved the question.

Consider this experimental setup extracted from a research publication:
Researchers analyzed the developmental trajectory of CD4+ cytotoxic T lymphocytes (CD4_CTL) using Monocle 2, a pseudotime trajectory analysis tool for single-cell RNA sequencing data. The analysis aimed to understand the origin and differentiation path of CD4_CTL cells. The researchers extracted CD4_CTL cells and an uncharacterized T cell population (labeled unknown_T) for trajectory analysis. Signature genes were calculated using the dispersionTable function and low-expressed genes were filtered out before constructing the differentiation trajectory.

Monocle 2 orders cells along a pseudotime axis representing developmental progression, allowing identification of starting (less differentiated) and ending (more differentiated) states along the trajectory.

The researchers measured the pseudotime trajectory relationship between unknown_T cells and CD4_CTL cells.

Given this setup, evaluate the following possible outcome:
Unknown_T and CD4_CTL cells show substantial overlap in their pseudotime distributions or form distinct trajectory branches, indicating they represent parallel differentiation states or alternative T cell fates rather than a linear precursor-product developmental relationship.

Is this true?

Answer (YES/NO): NO